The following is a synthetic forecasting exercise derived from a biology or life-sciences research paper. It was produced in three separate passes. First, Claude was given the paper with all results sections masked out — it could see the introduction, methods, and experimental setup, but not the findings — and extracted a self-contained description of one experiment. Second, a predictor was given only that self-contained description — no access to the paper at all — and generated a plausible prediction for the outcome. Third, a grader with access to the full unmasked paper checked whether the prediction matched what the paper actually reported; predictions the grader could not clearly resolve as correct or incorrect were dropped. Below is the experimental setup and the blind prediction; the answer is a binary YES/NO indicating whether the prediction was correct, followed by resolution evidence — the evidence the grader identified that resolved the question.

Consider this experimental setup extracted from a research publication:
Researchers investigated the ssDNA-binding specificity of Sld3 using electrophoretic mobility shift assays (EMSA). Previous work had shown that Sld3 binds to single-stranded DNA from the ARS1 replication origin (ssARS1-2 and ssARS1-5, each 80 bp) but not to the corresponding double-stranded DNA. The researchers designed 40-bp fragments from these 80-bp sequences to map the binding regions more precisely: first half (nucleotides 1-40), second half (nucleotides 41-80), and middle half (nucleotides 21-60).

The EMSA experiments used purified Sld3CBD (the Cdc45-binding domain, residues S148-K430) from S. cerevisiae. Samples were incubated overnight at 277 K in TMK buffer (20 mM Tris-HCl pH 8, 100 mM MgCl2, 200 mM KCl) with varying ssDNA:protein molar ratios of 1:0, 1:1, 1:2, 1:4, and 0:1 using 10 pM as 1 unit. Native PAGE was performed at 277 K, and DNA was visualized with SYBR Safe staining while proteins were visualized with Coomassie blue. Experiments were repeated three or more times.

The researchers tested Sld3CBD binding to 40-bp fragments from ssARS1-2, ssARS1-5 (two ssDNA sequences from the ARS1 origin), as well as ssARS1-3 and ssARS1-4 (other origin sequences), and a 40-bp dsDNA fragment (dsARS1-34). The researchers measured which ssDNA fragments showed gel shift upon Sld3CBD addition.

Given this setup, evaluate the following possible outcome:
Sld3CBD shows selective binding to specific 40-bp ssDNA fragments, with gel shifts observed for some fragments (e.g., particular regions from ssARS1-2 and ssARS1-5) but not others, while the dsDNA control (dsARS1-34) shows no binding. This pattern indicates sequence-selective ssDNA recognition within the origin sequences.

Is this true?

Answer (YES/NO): NO